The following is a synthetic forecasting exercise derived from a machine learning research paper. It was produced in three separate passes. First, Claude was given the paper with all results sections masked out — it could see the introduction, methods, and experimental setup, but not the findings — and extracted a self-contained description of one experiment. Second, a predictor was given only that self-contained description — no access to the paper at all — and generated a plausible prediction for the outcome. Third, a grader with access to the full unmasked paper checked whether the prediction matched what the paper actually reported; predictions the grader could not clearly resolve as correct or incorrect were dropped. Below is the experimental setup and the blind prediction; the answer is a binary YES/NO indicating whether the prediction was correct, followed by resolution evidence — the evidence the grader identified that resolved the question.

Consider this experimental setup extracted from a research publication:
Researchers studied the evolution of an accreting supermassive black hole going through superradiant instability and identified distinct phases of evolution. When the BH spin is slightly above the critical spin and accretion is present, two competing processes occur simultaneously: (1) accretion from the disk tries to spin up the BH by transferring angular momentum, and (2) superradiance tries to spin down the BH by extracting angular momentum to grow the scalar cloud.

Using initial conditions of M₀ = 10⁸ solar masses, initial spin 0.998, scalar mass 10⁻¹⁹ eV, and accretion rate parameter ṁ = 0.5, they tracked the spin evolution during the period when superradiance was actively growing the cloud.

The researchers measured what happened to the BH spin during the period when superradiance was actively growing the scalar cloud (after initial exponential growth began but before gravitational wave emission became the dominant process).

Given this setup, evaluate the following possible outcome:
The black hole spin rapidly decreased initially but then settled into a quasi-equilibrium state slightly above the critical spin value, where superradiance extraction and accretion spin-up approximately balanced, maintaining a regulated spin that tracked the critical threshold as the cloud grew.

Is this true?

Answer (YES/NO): YES